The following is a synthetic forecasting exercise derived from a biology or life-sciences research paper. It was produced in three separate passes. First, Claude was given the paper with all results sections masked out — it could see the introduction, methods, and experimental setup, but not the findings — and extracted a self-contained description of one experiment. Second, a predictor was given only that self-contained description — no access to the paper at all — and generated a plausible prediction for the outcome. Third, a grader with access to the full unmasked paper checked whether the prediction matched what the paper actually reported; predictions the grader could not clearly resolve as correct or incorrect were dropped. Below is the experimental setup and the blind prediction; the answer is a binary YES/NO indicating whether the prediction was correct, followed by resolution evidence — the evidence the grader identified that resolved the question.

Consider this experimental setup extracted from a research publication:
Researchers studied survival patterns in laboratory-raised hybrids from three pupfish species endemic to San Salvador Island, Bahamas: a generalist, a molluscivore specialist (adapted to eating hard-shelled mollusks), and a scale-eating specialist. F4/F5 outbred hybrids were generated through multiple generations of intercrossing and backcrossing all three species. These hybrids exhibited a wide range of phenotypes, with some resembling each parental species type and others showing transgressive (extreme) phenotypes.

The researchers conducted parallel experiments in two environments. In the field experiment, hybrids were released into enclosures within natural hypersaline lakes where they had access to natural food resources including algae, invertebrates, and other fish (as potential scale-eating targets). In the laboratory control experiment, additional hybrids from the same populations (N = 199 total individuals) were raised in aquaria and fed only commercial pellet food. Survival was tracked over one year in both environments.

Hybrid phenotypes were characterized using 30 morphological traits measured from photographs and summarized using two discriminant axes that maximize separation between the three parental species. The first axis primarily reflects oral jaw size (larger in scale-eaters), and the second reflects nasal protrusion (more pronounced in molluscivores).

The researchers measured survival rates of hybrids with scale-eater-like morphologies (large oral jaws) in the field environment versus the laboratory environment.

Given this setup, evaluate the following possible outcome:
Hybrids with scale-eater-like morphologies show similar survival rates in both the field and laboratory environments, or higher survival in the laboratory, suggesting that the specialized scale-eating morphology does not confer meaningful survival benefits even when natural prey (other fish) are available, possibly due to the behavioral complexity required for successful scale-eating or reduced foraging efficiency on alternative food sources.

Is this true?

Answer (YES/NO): YES